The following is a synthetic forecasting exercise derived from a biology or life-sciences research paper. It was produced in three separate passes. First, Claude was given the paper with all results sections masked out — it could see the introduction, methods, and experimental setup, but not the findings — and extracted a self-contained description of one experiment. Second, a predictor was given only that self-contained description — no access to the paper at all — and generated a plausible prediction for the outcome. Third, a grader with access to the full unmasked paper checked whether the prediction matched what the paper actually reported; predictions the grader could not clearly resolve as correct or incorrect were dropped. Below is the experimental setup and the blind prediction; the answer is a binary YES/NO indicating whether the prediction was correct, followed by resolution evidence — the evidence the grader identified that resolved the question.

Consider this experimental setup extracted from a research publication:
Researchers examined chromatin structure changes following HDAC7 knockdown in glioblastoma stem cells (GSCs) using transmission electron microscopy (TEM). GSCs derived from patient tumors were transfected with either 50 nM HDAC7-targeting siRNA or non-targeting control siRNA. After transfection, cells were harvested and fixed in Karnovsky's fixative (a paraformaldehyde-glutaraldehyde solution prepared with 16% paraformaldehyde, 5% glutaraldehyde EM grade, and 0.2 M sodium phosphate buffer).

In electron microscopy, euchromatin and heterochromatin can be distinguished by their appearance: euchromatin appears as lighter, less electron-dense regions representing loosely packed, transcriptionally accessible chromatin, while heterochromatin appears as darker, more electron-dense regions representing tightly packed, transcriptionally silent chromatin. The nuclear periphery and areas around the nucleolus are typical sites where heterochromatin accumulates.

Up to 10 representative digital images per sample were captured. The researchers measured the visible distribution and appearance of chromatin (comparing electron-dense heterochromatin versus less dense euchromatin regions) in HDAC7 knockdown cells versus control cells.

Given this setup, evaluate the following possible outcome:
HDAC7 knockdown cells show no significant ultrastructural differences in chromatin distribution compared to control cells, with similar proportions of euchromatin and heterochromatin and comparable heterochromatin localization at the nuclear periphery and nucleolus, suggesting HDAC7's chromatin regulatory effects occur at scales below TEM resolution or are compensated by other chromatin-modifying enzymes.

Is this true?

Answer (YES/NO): NO